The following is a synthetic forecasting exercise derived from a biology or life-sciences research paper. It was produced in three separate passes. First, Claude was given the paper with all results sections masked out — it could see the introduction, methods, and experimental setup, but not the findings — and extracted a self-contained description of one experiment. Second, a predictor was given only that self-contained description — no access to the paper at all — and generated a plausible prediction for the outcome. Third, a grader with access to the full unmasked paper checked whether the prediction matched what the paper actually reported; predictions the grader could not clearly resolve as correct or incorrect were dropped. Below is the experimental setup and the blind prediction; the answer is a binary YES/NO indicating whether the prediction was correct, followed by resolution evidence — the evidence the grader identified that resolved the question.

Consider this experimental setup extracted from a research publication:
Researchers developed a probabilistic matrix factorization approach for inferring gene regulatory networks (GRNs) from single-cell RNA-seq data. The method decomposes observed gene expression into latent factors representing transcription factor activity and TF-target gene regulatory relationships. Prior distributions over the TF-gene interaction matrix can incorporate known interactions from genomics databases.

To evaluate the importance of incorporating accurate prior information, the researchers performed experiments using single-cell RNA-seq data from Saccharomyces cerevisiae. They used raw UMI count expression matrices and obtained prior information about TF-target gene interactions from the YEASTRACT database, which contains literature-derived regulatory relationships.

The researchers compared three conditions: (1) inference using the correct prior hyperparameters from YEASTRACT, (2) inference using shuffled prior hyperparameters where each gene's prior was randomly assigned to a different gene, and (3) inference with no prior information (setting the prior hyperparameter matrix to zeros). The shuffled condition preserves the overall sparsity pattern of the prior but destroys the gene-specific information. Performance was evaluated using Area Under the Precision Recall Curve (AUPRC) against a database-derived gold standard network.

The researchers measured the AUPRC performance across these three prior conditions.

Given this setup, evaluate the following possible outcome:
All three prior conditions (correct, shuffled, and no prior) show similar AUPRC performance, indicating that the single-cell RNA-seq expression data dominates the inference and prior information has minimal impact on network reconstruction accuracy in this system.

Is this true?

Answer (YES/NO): NO